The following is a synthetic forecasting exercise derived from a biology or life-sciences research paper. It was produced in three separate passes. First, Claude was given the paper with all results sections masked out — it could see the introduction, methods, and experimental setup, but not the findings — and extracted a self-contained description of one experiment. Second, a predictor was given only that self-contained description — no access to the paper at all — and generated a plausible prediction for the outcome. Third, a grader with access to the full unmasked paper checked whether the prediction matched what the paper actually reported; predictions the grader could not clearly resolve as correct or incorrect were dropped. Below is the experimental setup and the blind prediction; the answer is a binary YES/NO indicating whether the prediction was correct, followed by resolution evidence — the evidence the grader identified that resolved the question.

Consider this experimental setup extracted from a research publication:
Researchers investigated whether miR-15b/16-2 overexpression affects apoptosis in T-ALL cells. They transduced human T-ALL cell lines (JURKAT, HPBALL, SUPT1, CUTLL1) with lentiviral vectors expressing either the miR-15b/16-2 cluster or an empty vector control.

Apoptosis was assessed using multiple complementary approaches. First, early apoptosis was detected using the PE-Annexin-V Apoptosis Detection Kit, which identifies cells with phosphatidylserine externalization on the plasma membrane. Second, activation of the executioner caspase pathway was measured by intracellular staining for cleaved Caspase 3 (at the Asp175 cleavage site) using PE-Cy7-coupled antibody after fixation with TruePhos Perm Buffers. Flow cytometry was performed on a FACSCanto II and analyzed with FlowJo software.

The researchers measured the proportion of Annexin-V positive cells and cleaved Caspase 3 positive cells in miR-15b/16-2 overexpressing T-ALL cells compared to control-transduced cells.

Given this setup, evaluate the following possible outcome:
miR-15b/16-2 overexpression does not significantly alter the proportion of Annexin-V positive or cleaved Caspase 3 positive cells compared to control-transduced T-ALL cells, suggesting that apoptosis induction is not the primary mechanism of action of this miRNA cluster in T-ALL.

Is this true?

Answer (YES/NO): NO